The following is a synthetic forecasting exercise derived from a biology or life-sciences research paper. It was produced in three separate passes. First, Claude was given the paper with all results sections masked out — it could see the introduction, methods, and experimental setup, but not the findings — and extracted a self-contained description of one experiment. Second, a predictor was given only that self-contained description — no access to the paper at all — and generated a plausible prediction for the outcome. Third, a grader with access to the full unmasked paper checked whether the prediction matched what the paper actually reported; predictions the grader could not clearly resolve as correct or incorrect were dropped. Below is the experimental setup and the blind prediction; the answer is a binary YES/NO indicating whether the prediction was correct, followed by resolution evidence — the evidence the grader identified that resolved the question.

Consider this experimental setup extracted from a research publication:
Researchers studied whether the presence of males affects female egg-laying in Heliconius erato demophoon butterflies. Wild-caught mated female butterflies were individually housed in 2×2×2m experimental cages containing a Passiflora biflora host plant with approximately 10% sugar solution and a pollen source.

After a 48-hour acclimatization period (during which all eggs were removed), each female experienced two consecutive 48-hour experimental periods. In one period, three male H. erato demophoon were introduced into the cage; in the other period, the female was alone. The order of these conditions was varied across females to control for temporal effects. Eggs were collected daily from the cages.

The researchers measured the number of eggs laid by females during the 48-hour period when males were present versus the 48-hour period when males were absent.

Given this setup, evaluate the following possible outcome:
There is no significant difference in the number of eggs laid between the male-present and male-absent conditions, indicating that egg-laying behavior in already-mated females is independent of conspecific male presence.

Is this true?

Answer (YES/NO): NO